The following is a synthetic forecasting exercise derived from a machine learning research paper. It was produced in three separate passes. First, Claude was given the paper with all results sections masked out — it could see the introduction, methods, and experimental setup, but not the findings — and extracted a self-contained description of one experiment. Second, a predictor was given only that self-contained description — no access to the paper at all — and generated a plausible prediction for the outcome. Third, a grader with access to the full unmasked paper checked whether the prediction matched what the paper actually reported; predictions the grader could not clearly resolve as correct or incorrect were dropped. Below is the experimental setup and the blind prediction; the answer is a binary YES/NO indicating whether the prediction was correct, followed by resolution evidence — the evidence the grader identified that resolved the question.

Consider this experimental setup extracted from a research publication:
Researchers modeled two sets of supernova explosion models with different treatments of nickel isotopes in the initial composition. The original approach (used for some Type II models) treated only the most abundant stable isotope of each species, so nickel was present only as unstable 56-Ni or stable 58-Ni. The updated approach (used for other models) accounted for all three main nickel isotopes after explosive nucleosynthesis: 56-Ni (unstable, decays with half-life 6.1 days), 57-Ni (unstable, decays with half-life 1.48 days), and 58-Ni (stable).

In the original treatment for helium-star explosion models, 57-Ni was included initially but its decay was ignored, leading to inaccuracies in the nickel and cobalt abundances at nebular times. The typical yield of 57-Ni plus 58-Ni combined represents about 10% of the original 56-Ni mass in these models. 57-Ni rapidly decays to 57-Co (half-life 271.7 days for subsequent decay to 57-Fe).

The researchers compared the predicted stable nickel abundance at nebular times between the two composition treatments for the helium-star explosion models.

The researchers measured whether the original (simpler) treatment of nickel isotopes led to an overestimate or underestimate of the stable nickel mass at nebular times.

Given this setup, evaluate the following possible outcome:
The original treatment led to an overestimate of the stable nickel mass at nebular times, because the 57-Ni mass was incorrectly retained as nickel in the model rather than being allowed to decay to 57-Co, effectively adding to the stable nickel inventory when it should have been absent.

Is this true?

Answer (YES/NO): YES